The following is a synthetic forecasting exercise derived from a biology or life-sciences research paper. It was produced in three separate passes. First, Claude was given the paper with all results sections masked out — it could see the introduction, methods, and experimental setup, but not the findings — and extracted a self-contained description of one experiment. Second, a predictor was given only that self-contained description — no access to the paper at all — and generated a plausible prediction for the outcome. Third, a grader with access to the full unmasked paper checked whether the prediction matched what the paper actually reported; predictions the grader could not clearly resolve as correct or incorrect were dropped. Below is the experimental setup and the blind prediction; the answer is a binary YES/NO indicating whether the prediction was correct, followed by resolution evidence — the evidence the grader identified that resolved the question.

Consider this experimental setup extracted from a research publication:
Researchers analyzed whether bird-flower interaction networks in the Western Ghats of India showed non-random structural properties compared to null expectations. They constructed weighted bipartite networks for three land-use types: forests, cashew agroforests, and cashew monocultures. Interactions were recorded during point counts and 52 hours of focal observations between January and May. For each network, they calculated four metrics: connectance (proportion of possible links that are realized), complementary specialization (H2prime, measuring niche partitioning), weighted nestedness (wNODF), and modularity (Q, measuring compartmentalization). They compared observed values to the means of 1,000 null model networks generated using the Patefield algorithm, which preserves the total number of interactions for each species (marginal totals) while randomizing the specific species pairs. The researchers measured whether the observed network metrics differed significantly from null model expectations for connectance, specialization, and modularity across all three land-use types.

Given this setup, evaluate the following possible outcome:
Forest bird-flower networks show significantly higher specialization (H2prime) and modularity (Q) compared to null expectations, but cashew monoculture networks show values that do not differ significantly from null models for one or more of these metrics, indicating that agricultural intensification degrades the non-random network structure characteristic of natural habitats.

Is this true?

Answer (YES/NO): NO